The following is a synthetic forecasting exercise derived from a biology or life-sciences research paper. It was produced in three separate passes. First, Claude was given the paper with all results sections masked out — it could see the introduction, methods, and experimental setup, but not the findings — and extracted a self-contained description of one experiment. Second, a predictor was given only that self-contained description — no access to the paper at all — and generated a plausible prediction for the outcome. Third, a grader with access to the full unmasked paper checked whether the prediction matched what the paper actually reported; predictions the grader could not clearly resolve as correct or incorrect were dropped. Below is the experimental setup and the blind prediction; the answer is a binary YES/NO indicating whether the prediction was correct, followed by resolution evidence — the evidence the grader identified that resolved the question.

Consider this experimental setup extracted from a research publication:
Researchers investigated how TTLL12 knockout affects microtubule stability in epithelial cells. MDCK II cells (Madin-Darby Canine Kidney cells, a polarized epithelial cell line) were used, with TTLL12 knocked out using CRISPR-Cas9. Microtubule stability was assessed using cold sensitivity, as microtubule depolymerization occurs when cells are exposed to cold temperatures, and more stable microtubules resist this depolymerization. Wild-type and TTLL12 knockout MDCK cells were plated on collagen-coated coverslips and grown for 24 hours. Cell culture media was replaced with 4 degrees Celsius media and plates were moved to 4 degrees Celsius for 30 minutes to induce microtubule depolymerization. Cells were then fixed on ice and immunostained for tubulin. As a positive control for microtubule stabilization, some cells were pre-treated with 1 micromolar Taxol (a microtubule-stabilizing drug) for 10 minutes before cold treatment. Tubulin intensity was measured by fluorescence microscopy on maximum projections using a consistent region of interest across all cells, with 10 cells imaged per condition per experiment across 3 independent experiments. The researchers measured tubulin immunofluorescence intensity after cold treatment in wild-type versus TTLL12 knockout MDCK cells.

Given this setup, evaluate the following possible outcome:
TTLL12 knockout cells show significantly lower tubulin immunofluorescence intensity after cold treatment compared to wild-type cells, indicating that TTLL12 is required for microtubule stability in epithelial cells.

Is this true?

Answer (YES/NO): YES